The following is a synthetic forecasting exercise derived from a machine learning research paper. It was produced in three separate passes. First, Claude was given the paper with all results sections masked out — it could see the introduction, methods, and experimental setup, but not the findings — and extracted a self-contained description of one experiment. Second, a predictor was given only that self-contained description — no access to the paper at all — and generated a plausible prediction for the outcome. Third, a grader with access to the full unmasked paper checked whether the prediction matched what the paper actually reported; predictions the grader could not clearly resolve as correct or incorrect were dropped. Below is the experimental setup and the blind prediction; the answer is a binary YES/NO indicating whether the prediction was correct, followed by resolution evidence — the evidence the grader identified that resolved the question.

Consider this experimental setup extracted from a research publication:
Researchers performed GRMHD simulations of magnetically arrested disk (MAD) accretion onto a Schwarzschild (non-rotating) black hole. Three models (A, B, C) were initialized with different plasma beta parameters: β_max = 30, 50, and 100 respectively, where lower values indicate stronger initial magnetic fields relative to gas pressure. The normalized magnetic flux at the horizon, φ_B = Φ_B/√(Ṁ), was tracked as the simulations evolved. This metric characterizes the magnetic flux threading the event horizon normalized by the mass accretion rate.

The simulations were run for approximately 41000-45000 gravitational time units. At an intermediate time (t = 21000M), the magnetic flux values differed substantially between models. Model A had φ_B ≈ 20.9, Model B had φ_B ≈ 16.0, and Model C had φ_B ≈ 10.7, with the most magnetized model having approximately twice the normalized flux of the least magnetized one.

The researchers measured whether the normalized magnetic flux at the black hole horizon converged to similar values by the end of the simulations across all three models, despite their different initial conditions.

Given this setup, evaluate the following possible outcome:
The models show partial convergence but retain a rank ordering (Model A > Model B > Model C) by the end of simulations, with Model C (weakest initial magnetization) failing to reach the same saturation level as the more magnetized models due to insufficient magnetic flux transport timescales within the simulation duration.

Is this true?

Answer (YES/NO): NO